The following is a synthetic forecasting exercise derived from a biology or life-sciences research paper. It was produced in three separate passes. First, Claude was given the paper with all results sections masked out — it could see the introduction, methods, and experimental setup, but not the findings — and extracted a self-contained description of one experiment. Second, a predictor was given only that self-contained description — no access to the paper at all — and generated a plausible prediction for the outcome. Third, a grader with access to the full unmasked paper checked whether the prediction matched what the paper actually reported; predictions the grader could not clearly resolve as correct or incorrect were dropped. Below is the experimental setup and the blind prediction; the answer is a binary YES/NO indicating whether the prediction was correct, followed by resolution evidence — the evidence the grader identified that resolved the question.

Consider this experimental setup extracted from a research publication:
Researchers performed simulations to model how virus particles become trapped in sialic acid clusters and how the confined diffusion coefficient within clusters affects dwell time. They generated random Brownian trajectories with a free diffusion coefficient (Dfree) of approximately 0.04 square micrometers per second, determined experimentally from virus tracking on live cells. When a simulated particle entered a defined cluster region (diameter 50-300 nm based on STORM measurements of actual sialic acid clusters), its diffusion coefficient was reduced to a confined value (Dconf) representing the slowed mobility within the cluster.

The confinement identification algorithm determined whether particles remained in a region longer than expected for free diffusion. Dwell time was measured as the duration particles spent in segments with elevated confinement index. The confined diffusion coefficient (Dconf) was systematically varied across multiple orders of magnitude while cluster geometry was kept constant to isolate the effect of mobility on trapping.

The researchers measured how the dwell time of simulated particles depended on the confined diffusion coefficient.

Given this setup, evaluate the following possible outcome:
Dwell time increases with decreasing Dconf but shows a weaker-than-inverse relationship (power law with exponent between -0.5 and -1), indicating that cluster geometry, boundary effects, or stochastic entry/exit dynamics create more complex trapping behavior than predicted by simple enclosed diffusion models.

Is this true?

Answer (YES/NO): NO